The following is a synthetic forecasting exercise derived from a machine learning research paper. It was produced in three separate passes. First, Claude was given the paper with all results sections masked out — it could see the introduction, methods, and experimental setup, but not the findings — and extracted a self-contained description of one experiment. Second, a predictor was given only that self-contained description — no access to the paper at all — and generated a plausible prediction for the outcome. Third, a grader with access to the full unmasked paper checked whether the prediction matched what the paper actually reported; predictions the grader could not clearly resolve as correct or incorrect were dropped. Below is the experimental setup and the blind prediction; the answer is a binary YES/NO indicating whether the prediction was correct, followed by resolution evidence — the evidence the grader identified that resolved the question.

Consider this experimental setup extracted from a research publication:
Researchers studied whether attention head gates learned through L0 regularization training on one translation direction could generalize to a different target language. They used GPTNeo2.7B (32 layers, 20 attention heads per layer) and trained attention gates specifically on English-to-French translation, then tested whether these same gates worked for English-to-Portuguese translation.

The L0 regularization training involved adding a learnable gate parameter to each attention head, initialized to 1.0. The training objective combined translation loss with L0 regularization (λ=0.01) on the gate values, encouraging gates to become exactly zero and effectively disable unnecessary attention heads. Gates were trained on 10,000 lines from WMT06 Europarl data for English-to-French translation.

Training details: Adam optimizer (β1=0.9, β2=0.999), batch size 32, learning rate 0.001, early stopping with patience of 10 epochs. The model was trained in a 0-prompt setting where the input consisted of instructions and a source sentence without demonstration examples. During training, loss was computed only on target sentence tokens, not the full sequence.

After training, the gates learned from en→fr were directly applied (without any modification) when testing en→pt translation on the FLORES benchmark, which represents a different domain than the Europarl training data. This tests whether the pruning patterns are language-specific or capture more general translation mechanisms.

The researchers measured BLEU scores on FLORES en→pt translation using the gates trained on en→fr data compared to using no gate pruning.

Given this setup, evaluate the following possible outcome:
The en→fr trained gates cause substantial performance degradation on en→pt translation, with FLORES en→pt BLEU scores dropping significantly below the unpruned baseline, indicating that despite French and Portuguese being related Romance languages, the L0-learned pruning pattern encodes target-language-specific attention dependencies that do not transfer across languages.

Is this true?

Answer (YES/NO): NO